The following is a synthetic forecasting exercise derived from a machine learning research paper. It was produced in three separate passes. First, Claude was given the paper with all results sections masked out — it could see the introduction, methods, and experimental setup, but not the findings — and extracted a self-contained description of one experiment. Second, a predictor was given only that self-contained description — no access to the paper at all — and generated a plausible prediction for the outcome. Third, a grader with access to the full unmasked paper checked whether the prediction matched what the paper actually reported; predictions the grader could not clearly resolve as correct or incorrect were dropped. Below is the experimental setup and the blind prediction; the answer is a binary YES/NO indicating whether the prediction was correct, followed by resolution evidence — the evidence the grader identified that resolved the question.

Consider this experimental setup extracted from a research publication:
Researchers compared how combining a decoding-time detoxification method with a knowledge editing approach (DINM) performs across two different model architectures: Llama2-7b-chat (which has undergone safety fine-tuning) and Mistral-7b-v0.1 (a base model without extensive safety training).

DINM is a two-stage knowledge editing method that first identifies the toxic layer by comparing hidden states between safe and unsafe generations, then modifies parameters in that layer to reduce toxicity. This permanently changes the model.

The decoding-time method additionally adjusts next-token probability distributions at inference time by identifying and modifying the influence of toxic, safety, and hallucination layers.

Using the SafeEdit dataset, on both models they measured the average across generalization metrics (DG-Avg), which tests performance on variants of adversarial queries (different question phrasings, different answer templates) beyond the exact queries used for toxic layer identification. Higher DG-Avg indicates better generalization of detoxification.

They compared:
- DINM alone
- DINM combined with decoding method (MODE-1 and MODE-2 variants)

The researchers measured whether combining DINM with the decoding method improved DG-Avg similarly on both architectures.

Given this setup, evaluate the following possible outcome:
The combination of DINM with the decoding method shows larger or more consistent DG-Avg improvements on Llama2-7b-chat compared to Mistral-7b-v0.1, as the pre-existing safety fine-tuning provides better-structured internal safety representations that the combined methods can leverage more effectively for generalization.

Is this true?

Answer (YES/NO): NO